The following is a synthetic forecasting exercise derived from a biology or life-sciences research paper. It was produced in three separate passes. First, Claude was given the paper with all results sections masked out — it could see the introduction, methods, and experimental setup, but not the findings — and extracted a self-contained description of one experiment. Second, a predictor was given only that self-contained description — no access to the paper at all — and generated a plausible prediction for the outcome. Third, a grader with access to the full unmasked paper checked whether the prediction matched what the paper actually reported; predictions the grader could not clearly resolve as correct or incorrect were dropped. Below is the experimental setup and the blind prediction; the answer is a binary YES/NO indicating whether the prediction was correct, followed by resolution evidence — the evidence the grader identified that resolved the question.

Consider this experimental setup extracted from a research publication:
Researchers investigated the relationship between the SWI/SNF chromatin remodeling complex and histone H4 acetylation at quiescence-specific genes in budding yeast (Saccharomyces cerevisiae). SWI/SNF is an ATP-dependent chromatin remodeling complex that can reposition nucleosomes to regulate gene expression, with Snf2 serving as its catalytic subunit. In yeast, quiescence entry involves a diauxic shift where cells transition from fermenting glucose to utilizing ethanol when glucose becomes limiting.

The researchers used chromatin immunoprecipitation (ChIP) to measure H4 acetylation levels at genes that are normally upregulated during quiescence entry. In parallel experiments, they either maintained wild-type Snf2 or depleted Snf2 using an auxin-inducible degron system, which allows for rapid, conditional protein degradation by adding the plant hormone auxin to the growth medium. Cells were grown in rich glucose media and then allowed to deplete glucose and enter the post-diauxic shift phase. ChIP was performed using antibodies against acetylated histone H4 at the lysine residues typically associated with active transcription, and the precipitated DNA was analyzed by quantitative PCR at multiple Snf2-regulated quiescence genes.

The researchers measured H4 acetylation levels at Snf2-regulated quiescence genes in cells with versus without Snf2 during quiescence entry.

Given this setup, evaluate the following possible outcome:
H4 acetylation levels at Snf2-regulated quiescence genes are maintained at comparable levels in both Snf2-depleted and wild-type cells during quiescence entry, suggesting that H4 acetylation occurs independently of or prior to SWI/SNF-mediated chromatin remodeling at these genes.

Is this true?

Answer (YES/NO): NO